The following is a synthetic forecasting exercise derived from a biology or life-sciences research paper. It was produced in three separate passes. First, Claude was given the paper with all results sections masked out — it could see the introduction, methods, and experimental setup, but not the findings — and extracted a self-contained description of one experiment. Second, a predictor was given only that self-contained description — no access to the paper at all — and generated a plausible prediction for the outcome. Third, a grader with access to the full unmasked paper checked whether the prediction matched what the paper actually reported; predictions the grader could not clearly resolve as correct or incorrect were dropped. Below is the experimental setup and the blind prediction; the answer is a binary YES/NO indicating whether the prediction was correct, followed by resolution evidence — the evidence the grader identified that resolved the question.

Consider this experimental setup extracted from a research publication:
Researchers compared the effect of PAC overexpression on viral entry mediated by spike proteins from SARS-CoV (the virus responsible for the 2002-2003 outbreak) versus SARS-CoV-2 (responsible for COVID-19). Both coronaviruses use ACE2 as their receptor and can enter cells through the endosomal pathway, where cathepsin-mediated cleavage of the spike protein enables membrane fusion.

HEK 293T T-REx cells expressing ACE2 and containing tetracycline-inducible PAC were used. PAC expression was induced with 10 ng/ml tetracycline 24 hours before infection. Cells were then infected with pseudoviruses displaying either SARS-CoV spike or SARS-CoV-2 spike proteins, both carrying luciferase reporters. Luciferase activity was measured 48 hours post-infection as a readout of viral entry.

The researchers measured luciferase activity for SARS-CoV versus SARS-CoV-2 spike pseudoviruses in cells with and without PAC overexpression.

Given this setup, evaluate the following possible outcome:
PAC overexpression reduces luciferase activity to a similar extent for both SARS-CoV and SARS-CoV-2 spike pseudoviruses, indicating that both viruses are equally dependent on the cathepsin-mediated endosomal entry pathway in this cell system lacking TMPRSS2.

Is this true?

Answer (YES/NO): YES